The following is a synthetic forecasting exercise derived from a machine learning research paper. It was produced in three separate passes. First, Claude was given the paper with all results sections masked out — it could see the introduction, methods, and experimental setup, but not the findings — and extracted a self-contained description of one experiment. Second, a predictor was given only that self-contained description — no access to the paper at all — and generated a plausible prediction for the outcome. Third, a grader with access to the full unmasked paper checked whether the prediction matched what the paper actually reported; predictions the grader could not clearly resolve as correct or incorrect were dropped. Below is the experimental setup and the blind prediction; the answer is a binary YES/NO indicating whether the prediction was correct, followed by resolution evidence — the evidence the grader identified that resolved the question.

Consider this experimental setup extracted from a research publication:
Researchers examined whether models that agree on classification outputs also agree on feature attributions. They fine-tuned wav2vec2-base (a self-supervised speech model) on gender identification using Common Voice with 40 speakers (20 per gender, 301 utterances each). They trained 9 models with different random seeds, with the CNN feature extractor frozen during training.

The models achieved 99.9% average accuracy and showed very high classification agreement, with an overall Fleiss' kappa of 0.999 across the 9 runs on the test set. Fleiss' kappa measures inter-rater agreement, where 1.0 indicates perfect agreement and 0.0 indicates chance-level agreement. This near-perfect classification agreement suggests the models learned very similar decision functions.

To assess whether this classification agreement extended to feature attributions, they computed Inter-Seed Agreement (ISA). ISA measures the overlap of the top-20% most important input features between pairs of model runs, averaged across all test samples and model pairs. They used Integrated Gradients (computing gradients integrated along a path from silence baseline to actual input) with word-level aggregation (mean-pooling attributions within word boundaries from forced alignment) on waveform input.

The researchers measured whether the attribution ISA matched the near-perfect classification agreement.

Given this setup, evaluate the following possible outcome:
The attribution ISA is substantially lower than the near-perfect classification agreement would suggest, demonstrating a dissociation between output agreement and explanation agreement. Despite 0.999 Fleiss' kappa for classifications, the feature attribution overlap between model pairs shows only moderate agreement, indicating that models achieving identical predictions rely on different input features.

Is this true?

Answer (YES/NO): YES